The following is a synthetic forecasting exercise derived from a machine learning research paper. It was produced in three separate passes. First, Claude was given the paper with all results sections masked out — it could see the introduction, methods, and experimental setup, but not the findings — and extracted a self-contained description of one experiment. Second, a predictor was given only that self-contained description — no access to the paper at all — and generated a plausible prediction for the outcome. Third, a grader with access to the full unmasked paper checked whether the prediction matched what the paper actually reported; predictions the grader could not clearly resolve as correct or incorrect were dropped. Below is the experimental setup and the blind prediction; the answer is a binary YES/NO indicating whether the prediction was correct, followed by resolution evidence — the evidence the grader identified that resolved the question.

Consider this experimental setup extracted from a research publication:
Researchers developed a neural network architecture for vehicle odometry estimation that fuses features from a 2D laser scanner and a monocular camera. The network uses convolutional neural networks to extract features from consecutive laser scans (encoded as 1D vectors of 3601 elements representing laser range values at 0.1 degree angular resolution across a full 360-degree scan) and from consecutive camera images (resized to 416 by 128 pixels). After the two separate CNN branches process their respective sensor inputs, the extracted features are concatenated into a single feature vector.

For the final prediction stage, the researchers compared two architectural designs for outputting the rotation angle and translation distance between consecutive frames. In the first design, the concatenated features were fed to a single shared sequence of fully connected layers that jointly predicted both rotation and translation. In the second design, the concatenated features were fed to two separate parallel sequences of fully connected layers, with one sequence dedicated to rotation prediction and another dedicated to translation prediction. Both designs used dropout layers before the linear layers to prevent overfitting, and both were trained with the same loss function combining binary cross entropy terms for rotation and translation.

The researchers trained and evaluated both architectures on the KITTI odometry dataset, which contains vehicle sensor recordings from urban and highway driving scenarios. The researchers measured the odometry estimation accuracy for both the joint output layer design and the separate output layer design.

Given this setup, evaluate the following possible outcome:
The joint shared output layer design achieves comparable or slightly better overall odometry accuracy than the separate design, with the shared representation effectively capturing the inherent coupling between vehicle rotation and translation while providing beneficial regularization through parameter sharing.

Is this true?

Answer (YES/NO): NO